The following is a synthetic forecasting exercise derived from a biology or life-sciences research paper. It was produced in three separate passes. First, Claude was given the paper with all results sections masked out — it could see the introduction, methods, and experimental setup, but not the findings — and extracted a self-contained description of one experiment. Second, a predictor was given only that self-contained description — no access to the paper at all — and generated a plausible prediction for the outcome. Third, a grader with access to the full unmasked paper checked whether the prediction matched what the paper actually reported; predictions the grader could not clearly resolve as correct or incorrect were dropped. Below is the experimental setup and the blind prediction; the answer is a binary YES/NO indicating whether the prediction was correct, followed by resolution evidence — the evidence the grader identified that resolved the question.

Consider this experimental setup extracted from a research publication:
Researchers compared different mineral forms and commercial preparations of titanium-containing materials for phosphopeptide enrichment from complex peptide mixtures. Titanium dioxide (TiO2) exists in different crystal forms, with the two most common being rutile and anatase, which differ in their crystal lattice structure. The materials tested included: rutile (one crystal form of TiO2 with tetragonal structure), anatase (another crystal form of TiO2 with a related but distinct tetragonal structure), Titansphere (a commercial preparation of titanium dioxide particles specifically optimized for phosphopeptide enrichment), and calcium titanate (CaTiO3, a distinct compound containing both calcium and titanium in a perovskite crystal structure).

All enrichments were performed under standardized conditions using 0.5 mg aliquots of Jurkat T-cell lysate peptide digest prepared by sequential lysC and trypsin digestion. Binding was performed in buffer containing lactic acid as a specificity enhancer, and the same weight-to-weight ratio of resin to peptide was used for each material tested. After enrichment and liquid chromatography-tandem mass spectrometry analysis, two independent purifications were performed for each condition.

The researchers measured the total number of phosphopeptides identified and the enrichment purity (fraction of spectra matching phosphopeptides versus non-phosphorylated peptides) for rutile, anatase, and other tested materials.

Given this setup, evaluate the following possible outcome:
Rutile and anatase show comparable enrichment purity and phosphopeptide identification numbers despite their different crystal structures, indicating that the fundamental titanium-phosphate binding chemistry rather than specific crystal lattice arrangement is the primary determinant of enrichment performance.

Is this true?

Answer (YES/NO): NO